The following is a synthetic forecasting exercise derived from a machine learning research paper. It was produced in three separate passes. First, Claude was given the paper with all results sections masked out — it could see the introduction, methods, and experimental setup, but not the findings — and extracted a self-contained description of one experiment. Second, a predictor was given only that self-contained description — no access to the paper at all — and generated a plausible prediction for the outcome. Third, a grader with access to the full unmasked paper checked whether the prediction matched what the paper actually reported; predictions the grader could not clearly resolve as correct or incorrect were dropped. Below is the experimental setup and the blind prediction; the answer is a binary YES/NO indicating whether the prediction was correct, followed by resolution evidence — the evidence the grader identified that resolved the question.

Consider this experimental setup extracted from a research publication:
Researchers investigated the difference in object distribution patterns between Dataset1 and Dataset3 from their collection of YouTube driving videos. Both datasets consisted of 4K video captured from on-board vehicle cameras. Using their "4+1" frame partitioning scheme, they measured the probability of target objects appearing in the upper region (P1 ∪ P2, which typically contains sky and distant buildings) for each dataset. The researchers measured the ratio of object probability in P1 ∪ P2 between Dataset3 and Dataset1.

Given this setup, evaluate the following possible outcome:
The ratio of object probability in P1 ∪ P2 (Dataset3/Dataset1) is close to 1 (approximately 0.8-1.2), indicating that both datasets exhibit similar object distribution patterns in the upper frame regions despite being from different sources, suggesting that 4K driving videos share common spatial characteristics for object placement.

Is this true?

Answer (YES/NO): NO